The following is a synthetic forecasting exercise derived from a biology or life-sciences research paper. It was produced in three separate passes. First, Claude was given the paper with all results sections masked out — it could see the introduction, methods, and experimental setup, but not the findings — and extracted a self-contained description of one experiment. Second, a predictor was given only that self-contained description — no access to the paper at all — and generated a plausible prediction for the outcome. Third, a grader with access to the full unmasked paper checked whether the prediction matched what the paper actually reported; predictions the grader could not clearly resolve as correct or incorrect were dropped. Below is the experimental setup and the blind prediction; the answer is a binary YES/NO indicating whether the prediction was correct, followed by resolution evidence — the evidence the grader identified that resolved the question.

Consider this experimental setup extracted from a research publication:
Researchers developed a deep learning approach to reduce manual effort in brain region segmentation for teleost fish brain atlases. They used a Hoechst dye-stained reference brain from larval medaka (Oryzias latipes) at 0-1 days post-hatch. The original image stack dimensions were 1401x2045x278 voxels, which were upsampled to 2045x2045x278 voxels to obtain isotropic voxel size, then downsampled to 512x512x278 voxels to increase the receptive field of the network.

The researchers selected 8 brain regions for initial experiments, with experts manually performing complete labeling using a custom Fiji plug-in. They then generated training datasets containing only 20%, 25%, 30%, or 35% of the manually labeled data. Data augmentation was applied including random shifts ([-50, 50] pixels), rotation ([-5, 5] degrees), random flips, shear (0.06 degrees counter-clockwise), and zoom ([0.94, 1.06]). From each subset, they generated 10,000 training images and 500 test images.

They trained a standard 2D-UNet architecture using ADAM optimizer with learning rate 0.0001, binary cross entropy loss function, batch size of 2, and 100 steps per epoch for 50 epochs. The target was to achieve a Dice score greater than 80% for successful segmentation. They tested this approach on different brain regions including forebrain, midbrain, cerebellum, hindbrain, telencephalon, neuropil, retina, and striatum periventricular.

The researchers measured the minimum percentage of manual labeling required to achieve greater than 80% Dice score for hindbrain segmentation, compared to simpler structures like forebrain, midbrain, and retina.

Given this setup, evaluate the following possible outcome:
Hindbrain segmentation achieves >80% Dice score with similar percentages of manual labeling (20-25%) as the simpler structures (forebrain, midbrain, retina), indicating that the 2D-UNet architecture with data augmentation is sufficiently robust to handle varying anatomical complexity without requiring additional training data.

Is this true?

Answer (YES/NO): NO